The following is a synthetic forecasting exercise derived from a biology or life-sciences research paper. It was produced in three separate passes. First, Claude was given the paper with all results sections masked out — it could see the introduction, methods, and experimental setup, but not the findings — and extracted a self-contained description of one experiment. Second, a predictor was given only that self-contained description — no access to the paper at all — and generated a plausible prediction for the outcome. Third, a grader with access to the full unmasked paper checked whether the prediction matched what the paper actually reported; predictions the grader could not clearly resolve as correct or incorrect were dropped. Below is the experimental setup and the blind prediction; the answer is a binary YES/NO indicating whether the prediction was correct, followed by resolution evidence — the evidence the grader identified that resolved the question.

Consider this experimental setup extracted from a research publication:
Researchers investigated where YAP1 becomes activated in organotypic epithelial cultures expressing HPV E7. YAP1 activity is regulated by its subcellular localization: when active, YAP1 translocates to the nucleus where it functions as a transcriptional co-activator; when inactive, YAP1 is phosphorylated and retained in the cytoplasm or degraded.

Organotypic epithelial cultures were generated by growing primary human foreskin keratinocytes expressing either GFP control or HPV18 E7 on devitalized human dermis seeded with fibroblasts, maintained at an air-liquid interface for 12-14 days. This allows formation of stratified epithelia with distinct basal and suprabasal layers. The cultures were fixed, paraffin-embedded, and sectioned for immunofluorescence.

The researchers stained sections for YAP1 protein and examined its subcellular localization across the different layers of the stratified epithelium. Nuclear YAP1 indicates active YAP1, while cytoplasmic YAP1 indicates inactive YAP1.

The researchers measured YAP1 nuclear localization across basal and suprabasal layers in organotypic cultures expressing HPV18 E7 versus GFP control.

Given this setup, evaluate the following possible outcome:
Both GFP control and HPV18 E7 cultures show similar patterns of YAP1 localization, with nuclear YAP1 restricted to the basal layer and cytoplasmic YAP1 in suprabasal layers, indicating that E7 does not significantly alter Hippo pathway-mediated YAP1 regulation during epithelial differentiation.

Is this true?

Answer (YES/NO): NO